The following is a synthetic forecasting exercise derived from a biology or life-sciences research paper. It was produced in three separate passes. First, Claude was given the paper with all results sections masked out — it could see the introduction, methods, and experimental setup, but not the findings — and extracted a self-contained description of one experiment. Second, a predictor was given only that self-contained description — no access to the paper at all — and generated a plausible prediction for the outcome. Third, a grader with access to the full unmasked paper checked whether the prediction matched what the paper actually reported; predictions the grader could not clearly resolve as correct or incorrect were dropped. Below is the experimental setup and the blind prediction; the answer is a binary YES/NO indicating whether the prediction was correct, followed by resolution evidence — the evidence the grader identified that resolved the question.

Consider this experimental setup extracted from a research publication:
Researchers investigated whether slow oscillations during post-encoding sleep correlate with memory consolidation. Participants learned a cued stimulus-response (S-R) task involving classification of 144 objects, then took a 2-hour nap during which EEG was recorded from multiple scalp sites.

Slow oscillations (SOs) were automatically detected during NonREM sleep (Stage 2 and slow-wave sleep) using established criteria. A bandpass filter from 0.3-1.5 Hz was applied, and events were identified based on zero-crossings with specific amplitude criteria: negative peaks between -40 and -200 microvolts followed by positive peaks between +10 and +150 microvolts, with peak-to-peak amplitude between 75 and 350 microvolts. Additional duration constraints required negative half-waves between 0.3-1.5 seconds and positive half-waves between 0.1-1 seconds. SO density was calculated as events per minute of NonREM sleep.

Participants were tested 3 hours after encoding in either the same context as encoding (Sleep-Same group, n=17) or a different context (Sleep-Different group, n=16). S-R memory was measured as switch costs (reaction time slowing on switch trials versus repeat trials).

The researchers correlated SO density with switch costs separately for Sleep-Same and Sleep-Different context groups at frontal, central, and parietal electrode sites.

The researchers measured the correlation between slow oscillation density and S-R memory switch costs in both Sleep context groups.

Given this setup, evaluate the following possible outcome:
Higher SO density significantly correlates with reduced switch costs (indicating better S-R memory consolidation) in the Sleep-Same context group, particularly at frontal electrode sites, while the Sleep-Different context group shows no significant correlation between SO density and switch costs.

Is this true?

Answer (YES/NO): NO